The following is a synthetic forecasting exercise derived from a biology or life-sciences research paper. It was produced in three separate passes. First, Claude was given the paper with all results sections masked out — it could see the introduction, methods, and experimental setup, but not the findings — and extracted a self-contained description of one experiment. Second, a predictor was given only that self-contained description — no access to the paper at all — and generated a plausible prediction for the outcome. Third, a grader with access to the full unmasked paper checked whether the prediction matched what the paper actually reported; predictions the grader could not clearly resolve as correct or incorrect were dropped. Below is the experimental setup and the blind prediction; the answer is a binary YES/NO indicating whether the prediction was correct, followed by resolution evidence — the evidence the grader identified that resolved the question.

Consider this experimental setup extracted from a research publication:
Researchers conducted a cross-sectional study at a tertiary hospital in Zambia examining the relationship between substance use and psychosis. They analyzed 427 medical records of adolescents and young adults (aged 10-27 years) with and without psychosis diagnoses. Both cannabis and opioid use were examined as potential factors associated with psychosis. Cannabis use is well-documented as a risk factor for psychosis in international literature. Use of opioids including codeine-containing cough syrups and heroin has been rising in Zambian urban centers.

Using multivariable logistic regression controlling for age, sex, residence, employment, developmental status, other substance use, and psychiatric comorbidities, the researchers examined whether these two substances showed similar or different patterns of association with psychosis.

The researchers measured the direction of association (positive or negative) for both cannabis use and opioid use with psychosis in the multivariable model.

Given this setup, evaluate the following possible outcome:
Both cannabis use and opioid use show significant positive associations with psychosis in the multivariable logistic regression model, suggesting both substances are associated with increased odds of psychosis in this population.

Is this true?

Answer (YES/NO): NO